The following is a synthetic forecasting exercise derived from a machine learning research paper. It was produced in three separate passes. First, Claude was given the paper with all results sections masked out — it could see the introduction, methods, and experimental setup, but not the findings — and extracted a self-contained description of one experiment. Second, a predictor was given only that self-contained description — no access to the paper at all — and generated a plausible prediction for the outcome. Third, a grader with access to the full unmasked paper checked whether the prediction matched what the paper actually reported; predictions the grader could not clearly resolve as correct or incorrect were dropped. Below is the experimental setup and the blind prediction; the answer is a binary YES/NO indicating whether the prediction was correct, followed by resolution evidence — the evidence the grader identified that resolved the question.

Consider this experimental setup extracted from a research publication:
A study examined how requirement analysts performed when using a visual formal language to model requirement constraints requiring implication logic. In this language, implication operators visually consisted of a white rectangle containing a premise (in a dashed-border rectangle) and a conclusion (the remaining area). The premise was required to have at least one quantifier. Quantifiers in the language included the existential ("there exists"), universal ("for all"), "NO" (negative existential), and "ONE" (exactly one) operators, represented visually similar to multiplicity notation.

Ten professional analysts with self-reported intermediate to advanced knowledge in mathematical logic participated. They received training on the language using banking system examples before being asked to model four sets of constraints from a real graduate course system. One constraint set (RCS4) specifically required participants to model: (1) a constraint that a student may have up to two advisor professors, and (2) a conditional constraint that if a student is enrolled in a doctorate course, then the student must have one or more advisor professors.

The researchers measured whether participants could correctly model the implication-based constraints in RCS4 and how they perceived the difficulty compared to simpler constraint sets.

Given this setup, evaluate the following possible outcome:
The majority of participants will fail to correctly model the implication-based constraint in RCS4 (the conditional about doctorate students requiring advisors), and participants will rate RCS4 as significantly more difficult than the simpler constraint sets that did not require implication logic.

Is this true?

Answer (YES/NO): NO